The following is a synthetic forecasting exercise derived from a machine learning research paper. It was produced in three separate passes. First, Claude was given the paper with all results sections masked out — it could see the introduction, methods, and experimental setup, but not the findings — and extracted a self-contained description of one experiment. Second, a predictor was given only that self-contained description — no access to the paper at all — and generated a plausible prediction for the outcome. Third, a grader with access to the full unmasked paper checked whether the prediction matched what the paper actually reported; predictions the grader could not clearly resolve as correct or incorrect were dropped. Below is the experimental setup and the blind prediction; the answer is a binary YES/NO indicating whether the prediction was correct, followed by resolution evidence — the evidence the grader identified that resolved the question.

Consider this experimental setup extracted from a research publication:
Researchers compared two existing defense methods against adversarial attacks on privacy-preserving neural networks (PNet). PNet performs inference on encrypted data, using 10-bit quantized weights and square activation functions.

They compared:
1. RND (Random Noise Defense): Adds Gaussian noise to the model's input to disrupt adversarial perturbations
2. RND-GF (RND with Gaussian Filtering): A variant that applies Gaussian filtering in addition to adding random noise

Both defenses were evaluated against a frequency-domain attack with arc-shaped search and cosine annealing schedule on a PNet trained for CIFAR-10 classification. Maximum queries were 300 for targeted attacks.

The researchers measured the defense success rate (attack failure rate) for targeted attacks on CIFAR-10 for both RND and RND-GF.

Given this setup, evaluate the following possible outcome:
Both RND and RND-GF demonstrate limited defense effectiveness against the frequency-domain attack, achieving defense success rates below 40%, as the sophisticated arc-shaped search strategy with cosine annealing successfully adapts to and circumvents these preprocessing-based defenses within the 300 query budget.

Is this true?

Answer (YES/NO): NO